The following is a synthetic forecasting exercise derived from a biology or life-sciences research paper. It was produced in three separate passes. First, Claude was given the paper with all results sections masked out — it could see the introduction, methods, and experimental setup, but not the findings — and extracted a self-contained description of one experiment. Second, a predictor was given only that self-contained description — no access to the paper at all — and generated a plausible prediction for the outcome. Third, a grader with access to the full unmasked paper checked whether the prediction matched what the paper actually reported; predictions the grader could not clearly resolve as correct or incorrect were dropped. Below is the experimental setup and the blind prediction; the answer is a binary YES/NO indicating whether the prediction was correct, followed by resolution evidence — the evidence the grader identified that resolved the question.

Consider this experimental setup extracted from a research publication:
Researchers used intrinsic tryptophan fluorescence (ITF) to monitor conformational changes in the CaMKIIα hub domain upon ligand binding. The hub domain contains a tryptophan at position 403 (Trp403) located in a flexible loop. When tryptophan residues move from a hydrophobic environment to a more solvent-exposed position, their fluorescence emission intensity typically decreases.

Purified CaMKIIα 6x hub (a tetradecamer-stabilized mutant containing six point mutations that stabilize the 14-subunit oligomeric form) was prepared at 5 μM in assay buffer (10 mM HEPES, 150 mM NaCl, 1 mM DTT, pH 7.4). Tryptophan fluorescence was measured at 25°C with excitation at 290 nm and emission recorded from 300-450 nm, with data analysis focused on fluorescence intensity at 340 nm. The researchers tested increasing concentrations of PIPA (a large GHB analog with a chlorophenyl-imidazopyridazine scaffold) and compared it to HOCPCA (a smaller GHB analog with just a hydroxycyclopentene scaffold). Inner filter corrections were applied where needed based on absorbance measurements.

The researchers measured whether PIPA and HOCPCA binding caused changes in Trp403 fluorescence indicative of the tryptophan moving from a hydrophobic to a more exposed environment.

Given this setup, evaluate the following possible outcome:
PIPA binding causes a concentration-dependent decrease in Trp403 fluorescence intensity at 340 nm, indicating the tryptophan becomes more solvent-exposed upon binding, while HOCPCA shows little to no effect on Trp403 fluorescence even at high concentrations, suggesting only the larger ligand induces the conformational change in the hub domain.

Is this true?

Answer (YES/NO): YES